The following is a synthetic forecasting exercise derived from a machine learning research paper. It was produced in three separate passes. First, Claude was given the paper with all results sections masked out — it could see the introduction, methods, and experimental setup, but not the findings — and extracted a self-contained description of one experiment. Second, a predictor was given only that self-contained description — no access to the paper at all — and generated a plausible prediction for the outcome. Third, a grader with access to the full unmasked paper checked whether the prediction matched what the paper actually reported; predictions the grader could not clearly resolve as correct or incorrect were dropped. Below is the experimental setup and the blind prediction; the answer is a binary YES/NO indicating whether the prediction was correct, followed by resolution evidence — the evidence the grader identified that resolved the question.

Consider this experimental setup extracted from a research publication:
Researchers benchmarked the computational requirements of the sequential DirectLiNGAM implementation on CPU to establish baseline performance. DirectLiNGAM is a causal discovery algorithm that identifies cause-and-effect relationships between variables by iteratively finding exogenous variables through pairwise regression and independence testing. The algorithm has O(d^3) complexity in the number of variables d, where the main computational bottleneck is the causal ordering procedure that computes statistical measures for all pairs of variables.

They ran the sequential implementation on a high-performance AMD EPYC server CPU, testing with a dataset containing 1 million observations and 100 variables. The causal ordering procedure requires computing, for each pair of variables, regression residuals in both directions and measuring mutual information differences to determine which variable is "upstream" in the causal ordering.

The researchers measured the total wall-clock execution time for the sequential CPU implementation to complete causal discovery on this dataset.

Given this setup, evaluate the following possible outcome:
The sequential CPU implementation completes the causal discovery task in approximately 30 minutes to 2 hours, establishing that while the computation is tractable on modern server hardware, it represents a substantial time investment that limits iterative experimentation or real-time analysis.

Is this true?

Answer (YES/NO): NO